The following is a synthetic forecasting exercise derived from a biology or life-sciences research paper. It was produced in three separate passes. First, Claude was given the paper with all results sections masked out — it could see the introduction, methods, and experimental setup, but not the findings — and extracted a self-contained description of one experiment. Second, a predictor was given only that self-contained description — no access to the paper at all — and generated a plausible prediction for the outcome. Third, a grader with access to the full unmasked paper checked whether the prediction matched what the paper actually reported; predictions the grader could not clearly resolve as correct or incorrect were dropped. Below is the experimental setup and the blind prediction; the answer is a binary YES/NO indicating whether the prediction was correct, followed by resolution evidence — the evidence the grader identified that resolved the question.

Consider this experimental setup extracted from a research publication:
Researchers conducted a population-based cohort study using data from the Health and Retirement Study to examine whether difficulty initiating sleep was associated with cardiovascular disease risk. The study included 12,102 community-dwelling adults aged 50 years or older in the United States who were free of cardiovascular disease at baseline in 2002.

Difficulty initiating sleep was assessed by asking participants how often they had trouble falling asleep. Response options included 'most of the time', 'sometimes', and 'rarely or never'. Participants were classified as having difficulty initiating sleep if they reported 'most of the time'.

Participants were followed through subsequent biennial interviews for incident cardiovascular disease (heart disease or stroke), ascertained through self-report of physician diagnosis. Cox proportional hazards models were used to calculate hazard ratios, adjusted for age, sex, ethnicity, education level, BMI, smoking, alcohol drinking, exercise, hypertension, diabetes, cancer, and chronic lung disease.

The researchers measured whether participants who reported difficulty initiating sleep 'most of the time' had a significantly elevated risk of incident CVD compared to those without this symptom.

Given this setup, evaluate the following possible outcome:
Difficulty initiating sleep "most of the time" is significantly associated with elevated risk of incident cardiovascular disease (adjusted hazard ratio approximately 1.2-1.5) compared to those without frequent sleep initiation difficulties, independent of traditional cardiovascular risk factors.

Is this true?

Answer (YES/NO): NO